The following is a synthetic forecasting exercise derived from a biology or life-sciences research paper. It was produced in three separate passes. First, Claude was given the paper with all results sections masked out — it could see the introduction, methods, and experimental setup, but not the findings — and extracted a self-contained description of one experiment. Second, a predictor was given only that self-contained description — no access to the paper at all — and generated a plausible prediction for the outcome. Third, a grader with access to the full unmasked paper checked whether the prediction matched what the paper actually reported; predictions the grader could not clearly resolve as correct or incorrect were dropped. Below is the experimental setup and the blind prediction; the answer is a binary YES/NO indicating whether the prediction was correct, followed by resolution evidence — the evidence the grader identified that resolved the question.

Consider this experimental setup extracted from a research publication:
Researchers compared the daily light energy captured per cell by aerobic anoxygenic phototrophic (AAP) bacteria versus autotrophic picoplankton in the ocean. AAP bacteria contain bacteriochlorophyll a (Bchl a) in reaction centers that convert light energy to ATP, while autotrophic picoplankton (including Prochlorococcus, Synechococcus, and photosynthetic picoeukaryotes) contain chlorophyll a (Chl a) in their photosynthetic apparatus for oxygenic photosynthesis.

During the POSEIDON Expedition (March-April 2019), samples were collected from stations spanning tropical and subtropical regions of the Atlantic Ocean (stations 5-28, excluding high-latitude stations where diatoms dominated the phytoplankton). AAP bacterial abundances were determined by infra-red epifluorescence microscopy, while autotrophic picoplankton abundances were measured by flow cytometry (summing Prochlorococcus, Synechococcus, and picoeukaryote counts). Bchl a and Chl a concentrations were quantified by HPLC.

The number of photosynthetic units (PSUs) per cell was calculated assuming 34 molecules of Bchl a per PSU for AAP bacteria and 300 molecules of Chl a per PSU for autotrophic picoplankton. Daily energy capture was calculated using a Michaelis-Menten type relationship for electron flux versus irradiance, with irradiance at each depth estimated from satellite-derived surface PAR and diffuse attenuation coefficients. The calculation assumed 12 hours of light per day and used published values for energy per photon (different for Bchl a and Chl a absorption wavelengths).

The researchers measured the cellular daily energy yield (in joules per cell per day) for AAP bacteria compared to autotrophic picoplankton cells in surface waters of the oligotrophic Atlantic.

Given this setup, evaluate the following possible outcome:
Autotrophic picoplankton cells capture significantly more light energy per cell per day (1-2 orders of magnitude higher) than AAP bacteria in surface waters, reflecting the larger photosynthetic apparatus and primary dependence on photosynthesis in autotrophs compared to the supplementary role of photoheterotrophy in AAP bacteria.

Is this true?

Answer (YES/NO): YES